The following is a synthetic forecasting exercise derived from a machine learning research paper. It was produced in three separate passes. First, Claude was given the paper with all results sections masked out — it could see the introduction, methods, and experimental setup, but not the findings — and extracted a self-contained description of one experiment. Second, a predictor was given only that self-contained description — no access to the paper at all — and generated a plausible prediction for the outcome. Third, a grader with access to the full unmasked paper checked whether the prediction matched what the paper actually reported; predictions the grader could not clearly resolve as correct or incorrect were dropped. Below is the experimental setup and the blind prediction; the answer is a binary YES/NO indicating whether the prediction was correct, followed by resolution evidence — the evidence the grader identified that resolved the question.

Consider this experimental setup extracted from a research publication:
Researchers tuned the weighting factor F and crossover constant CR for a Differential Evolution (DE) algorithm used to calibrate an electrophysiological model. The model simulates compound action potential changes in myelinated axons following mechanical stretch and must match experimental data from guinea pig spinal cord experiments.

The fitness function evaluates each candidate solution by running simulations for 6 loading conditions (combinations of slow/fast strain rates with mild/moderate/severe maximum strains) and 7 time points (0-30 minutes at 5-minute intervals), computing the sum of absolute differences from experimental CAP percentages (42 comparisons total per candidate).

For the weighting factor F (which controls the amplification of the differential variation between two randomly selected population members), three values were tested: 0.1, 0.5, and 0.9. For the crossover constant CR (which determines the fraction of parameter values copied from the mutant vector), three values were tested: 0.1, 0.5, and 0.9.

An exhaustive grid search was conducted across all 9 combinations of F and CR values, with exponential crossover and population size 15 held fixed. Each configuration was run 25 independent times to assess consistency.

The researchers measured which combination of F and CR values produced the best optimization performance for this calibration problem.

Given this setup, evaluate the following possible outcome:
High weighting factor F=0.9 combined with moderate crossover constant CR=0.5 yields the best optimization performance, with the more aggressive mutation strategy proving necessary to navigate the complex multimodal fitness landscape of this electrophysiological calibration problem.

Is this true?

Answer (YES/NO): NO